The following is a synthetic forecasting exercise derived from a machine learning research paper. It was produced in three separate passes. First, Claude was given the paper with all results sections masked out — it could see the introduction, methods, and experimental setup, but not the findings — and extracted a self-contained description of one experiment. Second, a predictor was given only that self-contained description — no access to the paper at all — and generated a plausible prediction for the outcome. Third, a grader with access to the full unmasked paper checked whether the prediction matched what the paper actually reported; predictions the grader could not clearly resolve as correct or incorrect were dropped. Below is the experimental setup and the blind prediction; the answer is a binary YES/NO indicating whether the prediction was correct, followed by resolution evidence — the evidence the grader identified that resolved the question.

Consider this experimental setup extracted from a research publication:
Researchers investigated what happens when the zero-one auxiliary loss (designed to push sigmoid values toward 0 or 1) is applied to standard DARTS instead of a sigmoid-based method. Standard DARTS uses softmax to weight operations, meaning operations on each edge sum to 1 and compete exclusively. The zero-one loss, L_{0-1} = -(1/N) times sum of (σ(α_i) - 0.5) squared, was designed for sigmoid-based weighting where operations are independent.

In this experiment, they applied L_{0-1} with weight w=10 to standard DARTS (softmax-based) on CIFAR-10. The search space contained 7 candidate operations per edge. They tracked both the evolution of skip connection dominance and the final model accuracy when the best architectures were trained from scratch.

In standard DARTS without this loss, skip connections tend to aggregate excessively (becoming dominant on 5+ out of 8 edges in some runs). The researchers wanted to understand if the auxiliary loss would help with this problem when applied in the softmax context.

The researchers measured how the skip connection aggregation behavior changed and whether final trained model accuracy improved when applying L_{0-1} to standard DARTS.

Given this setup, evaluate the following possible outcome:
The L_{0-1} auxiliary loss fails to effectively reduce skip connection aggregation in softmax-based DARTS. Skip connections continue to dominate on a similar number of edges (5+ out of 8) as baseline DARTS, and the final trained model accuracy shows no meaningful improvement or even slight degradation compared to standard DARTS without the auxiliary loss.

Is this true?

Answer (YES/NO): NO